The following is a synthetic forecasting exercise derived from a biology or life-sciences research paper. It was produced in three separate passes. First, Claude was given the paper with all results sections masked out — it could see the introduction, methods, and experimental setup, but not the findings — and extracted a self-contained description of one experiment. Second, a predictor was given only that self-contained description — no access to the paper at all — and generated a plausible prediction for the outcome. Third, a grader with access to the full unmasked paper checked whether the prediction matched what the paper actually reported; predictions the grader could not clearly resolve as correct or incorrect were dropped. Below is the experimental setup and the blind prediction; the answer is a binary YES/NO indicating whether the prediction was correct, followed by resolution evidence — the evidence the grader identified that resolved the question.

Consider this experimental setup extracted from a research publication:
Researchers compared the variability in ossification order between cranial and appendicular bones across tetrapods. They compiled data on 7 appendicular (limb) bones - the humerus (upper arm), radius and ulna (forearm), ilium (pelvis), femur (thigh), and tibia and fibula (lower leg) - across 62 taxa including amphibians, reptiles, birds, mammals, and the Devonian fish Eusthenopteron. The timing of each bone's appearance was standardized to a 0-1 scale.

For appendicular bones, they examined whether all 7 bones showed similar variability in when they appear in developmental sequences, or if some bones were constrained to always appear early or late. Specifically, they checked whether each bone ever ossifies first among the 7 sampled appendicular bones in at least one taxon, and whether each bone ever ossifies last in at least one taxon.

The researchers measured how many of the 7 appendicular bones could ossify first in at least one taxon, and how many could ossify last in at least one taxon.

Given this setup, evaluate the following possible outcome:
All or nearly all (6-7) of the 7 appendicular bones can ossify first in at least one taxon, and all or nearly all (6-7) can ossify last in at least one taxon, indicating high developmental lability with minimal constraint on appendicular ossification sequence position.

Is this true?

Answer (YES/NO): NO